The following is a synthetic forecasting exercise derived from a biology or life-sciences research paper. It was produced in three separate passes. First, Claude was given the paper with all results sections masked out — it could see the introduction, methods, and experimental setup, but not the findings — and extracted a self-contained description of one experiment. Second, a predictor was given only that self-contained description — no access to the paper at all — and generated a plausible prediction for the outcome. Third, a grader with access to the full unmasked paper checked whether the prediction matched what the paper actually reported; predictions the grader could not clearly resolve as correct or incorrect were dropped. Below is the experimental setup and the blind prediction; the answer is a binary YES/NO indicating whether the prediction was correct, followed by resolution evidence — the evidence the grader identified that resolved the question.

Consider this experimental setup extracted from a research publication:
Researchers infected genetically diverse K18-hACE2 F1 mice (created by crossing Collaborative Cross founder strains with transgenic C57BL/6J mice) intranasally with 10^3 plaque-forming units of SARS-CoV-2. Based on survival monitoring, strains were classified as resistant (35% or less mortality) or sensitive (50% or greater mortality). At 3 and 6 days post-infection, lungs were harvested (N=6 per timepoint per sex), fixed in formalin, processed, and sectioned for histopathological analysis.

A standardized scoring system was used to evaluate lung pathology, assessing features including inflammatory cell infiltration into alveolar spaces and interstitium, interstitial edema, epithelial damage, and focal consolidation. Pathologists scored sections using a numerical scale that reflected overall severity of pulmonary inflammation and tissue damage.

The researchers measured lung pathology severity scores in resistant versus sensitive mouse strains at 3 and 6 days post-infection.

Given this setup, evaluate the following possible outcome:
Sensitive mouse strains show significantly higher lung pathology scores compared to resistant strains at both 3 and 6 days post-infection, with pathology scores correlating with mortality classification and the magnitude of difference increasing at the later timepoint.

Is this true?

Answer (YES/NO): NO